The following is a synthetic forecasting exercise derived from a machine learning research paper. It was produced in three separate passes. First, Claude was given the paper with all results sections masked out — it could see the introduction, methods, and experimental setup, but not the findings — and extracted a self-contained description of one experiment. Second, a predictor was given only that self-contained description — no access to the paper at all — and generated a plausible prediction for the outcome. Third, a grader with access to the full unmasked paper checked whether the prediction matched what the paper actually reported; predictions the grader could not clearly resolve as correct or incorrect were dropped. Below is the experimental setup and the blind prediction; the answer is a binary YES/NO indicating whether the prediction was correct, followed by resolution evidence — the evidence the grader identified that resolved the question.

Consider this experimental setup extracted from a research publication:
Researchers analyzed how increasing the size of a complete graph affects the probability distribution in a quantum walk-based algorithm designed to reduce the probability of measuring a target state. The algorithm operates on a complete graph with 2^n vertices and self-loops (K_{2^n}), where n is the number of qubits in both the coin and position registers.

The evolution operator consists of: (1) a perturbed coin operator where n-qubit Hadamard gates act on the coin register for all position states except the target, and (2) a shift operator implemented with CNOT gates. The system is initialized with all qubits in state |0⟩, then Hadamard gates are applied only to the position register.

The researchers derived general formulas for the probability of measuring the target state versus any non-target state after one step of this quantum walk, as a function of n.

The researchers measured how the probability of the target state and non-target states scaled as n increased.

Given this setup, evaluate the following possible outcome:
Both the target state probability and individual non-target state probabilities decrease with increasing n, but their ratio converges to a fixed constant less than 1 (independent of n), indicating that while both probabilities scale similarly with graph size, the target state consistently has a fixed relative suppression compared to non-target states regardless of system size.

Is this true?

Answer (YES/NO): NO